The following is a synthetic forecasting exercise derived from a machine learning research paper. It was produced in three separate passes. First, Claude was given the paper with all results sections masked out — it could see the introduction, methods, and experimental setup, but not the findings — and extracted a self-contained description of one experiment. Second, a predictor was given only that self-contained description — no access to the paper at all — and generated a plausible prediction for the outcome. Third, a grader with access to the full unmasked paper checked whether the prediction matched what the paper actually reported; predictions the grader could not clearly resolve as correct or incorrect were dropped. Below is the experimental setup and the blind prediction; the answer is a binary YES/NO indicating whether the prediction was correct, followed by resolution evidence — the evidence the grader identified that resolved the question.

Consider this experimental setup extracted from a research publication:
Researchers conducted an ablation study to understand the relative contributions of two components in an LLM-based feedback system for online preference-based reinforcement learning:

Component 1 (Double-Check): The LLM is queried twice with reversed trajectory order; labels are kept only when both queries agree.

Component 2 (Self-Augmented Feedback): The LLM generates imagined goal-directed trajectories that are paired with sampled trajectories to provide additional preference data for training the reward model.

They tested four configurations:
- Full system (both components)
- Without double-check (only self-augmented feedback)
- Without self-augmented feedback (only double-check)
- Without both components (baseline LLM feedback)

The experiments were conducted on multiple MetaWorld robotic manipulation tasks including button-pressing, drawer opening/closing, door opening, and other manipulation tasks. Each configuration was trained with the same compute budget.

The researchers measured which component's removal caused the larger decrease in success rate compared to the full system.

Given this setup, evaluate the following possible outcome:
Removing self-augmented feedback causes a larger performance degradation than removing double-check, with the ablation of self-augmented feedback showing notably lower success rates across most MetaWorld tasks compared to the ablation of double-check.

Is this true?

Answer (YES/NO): YES